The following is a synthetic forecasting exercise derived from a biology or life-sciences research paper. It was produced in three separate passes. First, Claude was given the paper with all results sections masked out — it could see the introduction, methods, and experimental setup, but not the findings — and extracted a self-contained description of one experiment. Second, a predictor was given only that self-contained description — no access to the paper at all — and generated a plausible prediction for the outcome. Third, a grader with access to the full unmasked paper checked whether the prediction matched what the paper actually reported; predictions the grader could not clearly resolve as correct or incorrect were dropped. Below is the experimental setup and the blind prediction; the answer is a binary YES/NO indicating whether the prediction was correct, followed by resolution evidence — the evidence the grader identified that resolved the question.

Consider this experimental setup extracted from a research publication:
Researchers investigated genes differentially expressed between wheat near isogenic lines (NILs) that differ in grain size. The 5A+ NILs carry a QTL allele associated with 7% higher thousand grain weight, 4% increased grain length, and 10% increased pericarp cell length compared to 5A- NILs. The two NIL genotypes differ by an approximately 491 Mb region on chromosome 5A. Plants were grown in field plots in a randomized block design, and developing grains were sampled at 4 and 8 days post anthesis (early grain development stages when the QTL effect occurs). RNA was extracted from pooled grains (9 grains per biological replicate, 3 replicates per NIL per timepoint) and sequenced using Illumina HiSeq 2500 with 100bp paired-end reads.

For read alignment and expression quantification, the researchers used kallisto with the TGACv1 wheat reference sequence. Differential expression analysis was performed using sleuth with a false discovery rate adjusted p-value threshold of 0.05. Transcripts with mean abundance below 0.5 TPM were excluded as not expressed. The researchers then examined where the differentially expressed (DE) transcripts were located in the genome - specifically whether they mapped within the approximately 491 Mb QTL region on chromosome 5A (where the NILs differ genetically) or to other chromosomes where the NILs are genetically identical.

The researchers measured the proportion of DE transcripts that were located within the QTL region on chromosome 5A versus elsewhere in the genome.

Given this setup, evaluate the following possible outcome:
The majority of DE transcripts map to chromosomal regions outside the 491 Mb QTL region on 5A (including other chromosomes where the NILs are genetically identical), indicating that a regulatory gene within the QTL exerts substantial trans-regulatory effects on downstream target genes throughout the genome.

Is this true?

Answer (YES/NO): NO